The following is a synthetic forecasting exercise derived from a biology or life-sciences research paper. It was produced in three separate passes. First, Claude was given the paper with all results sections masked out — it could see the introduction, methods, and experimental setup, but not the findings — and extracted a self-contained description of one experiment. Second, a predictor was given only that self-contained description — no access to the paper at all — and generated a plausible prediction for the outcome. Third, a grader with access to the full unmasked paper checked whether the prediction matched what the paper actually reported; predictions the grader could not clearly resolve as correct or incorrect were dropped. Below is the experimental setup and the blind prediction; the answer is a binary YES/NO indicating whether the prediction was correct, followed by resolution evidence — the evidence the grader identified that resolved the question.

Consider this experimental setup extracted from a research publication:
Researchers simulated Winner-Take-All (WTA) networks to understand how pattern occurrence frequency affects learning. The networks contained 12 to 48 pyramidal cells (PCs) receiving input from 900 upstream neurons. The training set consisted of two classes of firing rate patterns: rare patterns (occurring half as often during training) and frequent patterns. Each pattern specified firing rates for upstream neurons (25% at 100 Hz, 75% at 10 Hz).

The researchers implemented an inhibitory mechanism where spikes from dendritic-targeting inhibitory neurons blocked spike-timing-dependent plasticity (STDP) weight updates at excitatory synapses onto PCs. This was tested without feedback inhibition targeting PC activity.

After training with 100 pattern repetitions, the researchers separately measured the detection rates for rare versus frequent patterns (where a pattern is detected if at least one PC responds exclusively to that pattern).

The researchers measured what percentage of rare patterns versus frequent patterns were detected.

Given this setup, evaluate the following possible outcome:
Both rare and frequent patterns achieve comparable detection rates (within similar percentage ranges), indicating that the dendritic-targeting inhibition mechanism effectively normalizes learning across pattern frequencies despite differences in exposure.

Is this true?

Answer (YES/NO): NO